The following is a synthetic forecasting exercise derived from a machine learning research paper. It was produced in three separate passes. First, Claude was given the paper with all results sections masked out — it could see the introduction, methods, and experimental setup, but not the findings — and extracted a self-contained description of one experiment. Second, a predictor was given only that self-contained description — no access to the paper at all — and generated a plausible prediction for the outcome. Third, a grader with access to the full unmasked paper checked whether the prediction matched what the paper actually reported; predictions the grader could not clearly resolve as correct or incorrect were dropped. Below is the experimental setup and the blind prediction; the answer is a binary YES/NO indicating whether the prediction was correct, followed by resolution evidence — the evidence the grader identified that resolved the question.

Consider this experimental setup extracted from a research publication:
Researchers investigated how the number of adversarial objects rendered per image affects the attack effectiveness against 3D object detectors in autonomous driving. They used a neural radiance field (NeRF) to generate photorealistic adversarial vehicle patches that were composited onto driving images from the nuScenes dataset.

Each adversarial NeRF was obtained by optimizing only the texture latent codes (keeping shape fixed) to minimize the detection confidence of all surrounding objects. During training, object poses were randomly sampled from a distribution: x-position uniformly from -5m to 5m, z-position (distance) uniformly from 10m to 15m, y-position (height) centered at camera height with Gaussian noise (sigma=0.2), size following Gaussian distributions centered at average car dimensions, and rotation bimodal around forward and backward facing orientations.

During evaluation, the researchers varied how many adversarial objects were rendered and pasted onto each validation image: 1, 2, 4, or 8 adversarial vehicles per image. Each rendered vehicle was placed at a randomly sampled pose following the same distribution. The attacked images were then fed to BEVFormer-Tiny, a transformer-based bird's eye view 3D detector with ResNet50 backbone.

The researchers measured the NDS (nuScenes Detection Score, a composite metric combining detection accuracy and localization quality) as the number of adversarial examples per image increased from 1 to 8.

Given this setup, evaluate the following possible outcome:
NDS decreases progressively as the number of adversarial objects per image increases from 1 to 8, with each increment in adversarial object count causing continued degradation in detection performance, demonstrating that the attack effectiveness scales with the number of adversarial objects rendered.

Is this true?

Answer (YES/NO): YES